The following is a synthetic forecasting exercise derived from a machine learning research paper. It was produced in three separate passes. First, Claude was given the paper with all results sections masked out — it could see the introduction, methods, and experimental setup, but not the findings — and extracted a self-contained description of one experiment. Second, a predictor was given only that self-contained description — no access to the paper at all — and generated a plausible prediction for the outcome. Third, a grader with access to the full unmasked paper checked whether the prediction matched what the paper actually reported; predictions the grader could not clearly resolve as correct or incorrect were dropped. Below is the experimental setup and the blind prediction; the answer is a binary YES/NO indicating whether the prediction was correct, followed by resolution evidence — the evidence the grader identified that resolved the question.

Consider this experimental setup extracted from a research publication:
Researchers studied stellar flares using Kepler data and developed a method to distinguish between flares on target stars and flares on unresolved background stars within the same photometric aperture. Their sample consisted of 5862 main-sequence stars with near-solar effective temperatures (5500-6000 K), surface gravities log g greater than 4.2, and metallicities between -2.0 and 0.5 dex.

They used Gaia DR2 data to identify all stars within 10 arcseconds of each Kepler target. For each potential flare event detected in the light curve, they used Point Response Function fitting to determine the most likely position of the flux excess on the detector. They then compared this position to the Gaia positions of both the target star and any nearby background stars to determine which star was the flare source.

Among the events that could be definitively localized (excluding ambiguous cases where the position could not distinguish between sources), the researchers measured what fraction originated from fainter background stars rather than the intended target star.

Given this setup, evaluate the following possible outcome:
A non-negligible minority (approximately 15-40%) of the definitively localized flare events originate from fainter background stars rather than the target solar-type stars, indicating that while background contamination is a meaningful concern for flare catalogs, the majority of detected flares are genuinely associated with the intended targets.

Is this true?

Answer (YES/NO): NO